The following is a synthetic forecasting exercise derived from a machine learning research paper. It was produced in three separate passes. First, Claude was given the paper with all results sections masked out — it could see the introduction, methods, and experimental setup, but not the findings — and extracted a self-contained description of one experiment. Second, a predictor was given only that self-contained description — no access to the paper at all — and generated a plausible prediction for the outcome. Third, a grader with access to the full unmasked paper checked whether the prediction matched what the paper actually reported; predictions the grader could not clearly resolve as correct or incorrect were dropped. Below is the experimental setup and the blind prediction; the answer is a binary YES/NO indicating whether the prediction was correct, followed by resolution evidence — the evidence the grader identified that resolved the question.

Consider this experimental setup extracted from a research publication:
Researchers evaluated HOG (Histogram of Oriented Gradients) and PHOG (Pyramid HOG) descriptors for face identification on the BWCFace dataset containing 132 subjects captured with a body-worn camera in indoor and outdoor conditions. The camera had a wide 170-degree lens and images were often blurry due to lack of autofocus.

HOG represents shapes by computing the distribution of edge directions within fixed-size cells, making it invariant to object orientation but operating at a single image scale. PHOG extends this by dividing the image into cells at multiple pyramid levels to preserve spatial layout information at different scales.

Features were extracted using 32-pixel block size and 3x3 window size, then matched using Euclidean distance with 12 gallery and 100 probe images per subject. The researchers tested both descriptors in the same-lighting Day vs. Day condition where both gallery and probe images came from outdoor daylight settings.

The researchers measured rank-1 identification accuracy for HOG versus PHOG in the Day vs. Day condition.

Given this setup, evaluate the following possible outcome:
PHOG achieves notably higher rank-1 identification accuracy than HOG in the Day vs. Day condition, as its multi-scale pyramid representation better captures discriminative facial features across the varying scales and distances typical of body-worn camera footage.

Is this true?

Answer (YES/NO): NO